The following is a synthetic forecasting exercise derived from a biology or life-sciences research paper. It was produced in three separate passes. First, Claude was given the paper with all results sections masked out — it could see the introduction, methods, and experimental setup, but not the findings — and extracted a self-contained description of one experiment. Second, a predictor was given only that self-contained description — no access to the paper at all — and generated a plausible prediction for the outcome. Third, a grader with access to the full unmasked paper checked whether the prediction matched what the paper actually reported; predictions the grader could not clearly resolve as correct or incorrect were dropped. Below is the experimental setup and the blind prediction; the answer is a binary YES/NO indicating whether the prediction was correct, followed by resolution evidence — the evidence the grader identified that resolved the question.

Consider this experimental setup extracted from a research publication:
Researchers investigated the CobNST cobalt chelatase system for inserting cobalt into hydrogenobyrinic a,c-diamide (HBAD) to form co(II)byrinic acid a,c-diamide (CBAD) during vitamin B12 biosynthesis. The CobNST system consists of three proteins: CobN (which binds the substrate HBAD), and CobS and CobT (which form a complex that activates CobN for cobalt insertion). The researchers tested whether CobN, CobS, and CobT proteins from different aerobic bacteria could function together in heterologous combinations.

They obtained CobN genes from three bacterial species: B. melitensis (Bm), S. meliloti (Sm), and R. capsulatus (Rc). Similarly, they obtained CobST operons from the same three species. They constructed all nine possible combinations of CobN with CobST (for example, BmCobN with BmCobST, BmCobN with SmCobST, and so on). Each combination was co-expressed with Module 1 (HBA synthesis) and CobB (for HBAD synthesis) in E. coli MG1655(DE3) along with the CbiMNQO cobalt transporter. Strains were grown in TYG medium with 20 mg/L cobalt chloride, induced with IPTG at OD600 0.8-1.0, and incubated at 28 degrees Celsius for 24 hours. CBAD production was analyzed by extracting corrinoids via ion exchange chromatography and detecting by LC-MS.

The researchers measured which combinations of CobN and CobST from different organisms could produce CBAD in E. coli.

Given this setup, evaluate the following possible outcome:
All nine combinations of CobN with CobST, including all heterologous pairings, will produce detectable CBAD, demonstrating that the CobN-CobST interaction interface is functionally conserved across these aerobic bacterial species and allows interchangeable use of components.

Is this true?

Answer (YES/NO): YES